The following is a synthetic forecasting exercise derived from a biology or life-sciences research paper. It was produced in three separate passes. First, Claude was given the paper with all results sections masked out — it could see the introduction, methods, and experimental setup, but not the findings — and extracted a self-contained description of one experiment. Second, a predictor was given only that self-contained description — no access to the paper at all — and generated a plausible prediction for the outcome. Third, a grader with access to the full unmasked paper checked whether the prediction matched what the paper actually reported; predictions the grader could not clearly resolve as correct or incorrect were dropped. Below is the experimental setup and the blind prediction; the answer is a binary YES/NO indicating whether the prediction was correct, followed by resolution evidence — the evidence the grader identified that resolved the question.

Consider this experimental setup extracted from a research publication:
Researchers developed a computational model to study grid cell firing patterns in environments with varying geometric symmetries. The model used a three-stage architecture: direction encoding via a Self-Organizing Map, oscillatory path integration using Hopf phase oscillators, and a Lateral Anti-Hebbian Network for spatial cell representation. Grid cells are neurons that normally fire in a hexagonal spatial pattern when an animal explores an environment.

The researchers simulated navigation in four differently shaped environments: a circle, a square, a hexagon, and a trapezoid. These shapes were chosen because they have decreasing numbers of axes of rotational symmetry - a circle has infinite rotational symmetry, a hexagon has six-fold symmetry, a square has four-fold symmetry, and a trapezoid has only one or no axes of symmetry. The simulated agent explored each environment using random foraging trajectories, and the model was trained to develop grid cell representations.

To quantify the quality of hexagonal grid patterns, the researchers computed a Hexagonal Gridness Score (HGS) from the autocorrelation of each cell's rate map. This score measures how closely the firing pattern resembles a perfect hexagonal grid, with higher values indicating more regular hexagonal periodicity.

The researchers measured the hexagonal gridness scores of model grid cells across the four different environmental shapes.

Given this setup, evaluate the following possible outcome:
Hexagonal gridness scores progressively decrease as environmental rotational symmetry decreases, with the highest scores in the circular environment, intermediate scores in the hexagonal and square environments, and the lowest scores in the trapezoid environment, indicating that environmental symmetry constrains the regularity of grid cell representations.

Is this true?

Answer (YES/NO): YES